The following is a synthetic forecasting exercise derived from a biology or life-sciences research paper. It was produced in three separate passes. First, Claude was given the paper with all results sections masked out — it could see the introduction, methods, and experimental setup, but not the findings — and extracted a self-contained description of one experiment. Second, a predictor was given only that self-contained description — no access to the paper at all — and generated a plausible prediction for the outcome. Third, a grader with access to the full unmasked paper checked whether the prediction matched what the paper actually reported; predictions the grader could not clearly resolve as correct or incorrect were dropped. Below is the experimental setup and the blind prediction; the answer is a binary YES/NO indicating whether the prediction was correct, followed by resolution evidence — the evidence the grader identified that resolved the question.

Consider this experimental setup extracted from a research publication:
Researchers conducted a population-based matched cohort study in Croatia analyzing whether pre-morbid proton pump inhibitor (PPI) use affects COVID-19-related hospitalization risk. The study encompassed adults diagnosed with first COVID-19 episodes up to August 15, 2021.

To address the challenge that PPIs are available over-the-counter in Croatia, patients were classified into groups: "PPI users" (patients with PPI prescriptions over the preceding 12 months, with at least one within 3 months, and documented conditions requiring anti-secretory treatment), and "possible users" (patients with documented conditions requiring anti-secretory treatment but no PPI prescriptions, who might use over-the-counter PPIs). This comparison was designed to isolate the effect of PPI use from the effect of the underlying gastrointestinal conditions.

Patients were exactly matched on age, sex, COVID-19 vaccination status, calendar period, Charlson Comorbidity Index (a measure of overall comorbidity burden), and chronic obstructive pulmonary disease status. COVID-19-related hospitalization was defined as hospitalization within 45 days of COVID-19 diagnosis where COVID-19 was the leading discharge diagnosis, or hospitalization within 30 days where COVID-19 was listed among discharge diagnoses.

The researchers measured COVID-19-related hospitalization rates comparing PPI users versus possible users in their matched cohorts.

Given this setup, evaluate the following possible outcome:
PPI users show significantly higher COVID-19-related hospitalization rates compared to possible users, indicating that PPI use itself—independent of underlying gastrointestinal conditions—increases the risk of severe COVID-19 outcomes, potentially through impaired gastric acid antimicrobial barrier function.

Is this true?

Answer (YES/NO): NO